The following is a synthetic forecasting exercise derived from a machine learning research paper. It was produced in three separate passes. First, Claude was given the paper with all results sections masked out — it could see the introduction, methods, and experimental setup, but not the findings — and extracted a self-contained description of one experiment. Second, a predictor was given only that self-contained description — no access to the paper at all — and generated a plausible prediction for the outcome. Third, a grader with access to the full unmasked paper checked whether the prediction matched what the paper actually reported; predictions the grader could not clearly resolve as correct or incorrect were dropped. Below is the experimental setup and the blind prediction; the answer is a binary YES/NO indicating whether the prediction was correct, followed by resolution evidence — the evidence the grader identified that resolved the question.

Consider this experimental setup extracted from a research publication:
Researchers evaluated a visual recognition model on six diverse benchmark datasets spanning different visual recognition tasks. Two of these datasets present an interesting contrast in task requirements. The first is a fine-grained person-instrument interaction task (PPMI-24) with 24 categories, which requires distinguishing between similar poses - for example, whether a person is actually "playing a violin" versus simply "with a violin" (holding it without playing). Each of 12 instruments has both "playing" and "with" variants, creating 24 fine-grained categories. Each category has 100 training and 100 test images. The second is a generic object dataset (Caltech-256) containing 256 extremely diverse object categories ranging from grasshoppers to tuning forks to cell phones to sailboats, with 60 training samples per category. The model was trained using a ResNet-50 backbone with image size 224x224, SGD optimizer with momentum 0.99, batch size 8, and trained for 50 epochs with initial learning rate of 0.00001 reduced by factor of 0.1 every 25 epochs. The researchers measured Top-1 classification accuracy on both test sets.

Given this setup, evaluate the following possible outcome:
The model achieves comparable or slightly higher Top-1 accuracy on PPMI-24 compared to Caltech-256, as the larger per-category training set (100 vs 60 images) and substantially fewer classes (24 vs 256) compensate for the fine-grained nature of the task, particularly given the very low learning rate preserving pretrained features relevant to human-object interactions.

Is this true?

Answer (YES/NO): YES